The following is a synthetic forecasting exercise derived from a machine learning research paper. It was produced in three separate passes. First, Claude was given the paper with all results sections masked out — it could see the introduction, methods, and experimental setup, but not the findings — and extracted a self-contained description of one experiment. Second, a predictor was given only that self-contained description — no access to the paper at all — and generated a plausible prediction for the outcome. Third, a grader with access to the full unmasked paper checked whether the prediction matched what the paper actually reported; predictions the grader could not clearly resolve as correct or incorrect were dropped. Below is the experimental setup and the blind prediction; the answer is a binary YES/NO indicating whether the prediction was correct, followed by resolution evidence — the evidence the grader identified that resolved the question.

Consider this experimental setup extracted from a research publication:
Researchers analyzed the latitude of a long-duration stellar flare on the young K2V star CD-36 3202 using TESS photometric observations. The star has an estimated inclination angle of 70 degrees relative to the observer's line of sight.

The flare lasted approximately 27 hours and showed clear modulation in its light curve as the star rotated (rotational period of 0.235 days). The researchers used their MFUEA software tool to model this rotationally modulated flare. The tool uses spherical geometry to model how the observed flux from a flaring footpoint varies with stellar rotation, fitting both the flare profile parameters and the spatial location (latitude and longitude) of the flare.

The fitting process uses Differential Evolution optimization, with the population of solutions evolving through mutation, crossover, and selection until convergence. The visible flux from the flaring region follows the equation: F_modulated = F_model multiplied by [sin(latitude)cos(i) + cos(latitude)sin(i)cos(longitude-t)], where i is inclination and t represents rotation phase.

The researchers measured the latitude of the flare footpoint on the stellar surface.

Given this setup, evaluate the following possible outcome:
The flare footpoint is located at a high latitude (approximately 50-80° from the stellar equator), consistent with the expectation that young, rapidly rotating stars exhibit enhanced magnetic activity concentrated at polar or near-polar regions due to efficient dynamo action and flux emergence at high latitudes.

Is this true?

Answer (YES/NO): YES